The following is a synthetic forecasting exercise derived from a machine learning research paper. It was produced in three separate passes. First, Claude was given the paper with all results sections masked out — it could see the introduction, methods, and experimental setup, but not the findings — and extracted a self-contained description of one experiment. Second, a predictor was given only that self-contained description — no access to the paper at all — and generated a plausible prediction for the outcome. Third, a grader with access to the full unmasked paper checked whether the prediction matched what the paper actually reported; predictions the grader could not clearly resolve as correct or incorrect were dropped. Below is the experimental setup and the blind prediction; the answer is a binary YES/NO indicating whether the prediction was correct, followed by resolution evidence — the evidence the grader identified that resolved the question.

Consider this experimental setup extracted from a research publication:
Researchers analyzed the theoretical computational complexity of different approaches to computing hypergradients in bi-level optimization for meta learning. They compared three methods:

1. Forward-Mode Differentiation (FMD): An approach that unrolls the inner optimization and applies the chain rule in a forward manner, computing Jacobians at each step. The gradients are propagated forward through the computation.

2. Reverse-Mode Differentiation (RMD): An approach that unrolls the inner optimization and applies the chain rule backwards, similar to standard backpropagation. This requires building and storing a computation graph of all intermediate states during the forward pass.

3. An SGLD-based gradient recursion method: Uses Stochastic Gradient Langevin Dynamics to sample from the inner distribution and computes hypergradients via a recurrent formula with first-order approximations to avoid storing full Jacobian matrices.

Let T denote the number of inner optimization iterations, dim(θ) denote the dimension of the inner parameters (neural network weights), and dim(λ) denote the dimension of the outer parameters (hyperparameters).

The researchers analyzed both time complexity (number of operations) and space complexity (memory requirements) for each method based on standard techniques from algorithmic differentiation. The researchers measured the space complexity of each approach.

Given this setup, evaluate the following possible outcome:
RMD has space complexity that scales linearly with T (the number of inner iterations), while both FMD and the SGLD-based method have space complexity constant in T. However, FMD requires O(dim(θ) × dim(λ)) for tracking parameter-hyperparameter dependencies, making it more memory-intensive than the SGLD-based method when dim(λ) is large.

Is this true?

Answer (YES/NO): NO